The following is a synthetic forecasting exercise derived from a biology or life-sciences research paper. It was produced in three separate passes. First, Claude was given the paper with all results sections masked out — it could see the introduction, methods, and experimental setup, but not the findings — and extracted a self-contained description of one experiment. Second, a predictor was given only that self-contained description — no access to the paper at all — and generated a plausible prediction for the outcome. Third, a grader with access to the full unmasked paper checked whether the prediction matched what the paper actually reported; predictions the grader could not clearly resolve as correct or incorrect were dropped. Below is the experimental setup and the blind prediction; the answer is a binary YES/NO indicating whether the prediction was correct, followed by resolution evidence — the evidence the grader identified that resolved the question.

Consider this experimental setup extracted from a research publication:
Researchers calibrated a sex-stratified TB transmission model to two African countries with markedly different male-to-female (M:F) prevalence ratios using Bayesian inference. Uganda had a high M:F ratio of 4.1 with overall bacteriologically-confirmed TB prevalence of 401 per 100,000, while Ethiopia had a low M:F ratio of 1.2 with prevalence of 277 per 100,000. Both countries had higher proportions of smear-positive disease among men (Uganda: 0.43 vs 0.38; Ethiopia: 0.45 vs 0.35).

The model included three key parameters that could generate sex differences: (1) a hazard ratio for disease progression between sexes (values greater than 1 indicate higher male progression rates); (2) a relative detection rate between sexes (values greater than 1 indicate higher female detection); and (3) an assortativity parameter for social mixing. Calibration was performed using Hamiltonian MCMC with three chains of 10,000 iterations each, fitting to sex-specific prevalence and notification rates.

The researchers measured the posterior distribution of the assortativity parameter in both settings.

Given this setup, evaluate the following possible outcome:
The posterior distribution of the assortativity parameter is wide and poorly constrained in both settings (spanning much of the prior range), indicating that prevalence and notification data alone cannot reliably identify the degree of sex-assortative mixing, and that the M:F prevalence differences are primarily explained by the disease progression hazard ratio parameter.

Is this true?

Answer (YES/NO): YES